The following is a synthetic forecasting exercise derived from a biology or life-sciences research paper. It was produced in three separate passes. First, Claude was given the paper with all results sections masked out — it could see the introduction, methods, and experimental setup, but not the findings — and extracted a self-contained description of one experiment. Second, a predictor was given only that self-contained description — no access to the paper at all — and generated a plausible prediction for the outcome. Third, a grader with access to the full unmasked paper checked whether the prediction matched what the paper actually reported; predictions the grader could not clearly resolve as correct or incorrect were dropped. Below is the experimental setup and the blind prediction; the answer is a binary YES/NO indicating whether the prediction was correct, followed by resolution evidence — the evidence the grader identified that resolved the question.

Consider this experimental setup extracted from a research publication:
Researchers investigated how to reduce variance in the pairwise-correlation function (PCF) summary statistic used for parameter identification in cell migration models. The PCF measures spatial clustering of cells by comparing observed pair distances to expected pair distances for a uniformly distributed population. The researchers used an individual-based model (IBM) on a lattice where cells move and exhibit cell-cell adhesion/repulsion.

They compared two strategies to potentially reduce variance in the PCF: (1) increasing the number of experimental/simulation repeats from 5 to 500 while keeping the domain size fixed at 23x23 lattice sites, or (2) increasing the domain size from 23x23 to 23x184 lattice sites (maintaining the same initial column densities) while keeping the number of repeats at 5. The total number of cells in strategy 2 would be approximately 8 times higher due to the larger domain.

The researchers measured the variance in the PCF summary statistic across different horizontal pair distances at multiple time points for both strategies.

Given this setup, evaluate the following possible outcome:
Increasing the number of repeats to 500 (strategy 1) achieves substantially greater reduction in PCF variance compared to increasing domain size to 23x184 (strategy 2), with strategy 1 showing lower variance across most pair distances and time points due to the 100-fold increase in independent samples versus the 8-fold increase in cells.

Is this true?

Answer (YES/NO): NO